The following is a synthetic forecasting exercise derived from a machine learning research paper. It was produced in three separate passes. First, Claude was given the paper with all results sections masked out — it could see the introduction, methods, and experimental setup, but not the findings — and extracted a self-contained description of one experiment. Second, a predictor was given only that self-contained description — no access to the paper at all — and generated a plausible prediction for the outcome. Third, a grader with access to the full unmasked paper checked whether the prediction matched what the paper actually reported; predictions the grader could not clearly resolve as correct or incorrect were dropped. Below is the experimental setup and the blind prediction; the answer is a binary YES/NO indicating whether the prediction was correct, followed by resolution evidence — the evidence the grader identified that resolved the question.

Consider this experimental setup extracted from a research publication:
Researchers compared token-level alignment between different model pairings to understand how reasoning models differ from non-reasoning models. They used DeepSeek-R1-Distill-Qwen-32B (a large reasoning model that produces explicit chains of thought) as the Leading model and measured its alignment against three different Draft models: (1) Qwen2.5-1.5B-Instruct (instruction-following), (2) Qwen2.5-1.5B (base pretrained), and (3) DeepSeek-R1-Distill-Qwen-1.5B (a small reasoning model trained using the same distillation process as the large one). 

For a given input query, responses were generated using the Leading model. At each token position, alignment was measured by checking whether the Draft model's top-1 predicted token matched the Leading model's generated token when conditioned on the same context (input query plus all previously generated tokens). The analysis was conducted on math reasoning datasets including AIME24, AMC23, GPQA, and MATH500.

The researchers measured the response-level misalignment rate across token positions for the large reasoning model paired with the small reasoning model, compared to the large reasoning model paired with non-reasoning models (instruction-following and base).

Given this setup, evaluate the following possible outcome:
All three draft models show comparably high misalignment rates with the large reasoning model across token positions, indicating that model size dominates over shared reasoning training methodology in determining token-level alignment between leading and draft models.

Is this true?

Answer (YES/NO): NO